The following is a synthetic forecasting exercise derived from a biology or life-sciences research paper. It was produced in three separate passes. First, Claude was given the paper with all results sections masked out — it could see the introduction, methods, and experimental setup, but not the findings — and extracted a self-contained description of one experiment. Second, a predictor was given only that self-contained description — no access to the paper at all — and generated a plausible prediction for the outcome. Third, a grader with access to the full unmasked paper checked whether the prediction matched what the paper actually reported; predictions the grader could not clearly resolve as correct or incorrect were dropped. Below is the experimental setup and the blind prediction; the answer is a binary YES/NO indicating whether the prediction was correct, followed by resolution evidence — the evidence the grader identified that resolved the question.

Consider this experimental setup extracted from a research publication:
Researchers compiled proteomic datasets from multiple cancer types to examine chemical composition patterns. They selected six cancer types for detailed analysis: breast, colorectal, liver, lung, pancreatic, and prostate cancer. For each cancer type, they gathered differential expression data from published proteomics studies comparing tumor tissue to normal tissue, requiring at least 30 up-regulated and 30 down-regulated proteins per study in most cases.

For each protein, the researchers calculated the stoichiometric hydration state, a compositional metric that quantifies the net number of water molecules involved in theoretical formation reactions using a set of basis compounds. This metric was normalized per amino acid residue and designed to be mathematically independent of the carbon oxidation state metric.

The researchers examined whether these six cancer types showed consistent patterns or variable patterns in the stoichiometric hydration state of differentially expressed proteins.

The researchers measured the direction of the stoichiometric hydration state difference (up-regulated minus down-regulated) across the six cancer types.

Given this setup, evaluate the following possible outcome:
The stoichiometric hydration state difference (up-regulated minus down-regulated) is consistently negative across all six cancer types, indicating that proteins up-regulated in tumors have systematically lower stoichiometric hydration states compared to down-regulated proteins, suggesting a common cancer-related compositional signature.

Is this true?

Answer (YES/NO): NO